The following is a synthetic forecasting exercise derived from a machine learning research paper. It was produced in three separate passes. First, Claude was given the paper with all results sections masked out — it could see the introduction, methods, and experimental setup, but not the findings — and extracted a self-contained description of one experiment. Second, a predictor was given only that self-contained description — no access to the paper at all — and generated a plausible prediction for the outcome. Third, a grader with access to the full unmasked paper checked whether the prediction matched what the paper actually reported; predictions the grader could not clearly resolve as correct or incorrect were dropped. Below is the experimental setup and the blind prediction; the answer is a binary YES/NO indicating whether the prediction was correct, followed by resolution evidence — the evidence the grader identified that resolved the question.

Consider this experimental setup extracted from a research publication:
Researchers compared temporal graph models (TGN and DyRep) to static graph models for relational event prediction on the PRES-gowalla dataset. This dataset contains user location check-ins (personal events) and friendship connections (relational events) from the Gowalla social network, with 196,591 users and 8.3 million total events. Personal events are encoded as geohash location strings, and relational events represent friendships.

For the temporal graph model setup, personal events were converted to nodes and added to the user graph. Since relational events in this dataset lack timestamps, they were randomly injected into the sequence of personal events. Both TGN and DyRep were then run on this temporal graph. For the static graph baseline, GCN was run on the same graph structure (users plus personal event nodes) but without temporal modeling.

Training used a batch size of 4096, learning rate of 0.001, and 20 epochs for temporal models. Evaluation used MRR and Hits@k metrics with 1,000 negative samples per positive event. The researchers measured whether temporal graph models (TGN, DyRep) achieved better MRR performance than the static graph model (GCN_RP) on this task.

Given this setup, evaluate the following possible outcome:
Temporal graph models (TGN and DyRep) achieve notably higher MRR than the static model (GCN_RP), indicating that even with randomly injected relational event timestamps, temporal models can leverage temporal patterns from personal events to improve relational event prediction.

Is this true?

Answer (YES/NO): NO